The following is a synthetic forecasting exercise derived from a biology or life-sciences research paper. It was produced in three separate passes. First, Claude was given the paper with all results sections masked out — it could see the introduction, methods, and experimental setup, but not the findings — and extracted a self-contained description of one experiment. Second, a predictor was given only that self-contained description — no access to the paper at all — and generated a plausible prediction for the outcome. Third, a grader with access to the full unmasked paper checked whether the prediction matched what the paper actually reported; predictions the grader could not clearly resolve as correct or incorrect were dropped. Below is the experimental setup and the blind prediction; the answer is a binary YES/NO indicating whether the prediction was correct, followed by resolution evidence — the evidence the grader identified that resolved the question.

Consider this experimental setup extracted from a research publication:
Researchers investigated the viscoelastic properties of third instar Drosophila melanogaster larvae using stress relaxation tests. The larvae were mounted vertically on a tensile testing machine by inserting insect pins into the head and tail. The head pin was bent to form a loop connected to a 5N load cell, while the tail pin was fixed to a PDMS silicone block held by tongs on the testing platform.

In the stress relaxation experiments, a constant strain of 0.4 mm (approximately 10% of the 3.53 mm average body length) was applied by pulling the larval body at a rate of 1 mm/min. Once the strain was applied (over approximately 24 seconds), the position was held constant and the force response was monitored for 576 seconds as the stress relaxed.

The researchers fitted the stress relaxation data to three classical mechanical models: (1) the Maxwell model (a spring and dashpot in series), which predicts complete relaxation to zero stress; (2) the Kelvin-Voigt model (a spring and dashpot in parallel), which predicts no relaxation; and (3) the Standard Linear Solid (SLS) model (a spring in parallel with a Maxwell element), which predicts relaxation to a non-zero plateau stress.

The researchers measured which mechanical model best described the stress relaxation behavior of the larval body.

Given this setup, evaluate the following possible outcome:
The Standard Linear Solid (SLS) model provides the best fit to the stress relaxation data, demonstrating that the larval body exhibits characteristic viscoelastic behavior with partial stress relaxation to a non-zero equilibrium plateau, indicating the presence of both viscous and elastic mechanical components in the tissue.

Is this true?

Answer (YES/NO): YES